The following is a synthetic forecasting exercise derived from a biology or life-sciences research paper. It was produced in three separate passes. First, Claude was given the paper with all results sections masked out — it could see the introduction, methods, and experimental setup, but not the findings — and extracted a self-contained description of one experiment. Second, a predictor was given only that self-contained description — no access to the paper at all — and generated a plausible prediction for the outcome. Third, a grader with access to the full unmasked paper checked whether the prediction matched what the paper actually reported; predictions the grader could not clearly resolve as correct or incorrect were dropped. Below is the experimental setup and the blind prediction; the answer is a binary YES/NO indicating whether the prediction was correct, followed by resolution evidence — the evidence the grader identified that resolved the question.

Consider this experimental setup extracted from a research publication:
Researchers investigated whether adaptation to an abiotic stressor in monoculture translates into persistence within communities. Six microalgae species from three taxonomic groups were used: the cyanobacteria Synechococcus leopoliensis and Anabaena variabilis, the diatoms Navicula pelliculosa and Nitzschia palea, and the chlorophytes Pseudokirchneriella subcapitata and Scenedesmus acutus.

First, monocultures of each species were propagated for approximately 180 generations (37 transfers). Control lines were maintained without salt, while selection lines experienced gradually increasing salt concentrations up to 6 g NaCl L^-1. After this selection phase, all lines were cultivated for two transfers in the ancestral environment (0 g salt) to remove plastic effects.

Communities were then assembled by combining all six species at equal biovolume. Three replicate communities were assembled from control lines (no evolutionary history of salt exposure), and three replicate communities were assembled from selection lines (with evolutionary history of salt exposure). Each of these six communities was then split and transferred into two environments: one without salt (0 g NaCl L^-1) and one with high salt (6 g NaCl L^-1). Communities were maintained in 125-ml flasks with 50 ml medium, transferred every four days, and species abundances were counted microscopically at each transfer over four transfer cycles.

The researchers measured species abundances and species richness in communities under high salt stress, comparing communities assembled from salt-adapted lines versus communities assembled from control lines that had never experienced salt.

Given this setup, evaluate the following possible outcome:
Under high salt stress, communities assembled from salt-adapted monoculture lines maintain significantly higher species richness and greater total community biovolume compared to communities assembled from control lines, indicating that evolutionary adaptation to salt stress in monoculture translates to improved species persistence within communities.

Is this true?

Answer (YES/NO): NO